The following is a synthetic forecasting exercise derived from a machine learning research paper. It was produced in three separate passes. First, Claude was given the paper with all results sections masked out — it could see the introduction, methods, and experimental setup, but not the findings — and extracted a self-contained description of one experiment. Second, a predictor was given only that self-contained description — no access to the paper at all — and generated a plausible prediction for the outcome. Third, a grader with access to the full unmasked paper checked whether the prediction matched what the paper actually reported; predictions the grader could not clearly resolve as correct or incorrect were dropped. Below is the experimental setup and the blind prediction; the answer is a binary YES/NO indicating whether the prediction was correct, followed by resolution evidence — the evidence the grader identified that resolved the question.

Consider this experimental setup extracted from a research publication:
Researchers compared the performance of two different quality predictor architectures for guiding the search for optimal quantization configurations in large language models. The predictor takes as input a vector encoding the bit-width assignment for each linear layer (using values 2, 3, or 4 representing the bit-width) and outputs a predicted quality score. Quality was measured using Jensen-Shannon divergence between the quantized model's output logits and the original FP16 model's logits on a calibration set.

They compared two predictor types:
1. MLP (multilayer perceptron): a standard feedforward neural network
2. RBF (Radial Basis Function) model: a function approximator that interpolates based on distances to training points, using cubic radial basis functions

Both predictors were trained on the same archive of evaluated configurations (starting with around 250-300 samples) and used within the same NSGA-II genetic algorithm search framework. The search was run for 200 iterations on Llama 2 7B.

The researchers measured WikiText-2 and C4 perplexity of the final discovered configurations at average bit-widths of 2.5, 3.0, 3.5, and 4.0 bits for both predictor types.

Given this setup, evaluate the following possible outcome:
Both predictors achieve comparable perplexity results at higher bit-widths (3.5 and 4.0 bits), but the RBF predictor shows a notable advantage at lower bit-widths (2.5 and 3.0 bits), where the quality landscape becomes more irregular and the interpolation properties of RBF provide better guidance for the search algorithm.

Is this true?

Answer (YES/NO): NO